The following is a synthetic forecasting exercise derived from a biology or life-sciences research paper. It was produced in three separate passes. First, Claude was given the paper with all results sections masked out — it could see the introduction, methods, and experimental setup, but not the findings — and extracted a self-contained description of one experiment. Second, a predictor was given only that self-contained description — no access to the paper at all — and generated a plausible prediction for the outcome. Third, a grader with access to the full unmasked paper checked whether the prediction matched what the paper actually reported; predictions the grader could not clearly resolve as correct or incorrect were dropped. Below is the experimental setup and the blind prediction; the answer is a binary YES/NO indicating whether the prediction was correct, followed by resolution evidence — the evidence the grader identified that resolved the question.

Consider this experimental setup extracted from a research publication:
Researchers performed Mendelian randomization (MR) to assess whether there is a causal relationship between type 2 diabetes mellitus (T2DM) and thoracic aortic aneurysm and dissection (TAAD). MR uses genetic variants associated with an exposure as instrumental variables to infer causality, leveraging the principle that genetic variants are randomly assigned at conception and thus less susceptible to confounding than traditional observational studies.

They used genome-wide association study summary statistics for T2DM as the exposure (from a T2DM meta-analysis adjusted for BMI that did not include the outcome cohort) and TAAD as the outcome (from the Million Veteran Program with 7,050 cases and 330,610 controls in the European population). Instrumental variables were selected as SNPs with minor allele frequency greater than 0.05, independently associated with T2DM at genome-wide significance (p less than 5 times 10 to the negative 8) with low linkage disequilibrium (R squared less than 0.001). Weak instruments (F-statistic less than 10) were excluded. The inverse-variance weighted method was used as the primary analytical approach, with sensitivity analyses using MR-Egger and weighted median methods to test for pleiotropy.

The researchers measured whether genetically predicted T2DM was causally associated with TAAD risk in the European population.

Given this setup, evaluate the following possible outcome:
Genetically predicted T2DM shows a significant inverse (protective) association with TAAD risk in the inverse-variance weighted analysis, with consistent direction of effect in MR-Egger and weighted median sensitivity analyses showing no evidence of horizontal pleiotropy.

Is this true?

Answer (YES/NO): YES